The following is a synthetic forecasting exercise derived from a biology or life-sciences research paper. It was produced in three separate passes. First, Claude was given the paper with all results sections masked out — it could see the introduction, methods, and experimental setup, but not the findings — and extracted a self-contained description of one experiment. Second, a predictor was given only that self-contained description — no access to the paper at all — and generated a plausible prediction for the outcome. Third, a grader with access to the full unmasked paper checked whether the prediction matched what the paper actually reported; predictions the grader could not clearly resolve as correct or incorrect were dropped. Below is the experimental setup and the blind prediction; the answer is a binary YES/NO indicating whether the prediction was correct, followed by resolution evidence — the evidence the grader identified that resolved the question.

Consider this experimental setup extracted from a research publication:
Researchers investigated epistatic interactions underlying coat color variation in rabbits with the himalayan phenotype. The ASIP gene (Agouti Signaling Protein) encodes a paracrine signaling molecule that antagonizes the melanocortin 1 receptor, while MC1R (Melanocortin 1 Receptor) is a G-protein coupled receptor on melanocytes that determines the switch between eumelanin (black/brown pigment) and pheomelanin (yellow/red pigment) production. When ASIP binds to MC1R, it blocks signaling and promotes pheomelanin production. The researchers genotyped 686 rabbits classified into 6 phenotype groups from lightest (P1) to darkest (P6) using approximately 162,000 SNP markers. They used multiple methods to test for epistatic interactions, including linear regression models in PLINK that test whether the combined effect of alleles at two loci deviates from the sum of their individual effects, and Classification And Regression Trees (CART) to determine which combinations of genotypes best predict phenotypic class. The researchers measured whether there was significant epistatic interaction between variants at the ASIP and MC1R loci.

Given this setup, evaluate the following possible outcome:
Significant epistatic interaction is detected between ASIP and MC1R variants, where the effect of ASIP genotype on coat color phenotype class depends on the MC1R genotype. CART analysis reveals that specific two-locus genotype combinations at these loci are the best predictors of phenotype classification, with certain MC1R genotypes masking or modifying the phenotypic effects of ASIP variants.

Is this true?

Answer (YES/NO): NO